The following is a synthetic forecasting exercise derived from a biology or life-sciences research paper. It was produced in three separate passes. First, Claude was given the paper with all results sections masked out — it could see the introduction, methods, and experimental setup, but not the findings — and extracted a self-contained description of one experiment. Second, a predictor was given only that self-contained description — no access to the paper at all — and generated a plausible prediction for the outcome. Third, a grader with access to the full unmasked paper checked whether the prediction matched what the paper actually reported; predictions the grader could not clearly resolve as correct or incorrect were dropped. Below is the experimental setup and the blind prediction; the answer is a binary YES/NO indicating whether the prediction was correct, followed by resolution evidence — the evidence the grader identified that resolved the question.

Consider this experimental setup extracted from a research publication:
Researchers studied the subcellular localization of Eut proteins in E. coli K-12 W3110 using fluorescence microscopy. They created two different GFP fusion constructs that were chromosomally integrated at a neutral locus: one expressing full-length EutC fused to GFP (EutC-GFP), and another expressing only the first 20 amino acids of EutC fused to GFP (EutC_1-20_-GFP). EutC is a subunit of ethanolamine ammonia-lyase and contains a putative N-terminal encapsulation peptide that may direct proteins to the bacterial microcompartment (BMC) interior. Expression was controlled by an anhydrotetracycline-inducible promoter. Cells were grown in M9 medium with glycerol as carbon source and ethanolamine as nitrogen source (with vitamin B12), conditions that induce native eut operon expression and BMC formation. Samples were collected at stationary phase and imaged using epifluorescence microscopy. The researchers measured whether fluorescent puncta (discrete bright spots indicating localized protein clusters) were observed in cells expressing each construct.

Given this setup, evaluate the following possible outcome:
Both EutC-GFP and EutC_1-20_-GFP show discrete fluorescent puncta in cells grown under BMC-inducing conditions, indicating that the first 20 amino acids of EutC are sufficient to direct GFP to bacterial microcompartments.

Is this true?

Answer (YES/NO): NO